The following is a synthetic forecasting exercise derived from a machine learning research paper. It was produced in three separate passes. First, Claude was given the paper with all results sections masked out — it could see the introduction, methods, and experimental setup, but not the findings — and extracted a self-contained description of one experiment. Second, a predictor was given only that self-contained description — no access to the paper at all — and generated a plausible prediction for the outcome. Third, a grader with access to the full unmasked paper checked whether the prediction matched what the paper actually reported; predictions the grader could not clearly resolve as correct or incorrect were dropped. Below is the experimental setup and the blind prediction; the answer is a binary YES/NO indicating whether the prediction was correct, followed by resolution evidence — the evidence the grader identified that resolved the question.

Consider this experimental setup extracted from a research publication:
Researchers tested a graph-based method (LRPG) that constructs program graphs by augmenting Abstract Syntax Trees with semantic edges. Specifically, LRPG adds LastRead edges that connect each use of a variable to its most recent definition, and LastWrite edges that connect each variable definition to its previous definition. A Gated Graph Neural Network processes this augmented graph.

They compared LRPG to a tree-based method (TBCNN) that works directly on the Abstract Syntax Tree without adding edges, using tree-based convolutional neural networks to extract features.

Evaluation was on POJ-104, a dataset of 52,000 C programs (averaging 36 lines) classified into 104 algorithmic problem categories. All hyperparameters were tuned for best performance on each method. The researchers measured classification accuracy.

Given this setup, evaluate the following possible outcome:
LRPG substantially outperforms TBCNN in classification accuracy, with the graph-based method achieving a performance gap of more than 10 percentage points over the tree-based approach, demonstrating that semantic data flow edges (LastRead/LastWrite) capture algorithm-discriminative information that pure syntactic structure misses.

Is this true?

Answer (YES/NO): NO